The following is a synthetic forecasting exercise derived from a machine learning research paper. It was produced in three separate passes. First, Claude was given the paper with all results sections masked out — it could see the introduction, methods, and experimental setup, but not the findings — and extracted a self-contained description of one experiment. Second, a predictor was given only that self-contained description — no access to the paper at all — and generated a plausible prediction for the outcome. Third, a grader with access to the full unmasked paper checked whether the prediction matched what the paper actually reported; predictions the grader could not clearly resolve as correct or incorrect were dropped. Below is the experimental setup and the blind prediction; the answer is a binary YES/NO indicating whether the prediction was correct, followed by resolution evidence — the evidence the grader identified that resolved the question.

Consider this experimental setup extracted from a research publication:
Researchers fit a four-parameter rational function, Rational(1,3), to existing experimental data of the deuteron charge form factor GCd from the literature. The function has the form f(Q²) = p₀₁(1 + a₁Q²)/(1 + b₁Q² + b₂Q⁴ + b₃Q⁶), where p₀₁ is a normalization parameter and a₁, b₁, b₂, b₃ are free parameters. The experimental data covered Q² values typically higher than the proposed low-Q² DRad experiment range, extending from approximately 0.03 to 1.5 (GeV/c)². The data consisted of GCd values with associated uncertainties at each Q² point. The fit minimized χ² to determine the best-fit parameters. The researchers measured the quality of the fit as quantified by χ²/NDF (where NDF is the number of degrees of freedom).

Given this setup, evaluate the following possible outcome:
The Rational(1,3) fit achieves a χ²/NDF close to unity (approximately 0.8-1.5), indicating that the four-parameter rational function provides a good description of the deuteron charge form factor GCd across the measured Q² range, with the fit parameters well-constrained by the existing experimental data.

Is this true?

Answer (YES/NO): YES